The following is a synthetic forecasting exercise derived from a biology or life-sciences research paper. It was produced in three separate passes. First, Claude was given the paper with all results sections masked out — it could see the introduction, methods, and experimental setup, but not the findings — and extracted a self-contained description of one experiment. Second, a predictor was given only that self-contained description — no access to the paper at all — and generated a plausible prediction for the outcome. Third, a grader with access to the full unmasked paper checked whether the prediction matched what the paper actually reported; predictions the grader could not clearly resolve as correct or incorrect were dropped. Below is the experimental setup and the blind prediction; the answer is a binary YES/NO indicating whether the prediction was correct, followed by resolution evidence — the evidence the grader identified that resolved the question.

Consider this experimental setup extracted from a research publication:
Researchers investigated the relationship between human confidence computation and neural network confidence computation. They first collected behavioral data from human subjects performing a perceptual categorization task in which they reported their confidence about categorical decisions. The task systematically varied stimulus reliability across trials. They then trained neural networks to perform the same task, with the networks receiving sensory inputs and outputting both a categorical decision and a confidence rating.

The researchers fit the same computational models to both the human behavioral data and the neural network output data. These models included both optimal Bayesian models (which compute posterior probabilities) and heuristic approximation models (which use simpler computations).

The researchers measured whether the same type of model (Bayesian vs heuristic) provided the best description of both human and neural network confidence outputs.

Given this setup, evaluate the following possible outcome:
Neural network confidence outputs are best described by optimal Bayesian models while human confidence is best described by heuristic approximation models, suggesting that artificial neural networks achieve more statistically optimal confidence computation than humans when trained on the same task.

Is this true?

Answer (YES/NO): NO